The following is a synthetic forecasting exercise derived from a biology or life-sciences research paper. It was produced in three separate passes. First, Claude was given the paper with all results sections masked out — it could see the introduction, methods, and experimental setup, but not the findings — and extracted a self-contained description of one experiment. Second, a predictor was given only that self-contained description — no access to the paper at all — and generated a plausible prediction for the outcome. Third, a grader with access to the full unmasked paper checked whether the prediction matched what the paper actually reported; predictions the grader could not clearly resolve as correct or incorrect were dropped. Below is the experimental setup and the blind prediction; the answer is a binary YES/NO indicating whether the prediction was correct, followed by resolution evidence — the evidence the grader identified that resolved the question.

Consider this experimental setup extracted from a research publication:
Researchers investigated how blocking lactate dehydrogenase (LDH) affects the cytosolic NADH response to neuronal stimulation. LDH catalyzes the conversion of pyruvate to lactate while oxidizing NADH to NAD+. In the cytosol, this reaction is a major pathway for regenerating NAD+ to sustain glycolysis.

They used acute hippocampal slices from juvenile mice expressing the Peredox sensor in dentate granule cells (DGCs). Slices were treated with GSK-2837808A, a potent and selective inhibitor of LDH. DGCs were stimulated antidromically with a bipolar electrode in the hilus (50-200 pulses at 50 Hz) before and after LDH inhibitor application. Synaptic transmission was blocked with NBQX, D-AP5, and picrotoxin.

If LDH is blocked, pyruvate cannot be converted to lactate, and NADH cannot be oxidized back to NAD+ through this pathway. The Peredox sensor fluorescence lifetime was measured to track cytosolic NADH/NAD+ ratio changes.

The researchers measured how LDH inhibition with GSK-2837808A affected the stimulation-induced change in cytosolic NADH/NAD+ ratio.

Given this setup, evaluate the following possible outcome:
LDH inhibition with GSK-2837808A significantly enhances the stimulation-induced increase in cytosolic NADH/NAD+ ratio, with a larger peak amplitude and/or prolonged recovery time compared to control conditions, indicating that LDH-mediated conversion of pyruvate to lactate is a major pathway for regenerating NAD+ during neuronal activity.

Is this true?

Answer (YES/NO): YES